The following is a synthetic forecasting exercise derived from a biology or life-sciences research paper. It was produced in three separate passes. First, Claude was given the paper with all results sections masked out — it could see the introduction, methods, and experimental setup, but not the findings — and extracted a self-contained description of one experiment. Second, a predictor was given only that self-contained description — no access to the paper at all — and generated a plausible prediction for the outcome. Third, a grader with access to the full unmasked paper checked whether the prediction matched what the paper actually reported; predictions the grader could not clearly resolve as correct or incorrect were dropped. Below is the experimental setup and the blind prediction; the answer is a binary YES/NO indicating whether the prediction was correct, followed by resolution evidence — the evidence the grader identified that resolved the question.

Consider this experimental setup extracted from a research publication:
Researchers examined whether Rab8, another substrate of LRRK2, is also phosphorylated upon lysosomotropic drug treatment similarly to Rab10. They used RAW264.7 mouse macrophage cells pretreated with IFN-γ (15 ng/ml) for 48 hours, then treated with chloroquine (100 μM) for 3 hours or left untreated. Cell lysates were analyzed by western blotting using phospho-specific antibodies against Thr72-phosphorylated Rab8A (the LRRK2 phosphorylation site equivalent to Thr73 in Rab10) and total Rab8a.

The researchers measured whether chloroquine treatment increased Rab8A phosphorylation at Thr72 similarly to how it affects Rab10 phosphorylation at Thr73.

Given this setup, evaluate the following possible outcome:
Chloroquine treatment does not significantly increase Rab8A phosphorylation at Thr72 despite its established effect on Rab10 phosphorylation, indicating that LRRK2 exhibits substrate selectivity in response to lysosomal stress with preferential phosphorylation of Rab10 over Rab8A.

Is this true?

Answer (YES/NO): NO